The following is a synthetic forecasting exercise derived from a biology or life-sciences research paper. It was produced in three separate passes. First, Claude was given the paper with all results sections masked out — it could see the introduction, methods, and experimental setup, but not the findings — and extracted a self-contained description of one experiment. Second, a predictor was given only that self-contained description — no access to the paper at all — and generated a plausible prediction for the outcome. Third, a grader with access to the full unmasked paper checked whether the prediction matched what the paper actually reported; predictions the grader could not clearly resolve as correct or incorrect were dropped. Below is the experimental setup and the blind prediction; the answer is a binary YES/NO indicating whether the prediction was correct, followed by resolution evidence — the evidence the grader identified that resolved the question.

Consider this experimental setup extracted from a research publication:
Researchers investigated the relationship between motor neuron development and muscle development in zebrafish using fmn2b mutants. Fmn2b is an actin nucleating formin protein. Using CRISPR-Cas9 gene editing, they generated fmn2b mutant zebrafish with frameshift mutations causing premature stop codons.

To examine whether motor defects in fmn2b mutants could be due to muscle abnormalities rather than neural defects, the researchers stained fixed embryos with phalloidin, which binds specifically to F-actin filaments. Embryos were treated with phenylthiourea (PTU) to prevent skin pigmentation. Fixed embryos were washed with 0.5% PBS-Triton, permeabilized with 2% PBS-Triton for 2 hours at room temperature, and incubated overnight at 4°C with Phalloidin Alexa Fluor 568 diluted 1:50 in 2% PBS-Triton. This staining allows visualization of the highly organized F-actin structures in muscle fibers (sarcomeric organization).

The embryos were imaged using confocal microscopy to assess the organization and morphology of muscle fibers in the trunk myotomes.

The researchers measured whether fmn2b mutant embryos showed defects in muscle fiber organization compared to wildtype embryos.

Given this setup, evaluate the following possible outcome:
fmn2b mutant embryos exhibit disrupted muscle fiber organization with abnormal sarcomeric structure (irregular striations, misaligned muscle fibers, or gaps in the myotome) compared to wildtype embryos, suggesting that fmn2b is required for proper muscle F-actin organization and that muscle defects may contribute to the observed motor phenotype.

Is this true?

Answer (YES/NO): NO